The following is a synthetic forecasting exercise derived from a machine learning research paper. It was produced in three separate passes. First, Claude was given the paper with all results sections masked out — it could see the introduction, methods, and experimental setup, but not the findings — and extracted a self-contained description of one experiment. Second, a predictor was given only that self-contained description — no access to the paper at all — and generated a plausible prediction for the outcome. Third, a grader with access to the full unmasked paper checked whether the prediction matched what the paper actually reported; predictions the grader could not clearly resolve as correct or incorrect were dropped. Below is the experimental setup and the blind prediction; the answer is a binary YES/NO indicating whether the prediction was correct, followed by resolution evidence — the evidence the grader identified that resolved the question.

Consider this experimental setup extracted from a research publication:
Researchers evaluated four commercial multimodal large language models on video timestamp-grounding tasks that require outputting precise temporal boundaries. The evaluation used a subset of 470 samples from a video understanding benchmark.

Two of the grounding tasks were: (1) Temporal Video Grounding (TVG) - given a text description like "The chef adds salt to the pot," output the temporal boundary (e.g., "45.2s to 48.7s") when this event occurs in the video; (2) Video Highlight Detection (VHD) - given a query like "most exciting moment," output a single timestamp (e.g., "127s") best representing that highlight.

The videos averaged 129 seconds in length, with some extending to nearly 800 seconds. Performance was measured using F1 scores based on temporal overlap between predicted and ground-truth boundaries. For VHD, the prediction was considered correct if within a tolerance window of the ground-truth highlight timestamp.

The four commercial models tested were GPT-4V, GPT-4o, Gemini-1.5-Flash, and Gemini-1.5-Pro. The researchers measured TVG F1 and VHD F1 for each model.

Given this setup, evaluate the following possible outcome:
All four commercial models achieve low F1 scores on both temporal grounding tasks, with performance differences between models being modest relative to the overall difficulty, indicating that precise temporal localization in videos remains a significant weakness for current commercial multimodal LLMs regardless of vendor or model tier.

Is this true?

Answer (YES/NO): NO